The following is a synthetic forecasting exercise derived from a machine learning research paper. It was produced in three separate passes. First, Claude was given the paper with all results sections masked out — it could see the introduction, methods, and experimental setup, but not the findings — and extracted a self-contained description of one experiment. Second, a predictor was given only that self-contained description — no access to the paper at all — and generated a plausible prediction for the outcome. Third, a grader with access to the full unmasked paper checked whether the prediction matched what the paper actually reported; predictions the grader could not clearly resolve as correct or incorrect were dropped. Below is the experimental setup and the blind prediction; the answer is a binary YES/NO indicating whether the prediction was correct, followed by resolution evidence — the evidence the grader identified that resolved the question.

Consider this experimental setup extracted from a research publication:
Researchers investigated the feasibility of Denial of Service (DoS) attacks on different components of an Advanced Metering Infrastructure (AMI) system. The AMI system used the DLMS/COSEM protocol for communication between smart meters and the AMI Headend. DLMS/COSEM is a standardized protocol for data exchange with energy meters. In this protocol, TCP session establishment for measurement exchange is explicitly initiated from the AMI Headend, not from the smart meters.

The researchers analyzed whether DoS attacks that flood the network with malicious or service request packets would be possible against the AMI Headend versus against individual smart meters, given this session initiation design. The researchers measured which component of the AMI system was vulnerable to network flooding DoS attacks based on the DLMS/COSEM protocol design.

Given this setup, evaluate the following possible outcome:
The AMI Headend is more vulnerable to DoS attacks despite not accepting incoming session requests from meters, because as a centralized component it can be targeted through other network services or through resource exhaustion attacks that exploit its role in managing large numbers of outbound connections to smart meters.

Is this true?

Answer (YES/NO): NO